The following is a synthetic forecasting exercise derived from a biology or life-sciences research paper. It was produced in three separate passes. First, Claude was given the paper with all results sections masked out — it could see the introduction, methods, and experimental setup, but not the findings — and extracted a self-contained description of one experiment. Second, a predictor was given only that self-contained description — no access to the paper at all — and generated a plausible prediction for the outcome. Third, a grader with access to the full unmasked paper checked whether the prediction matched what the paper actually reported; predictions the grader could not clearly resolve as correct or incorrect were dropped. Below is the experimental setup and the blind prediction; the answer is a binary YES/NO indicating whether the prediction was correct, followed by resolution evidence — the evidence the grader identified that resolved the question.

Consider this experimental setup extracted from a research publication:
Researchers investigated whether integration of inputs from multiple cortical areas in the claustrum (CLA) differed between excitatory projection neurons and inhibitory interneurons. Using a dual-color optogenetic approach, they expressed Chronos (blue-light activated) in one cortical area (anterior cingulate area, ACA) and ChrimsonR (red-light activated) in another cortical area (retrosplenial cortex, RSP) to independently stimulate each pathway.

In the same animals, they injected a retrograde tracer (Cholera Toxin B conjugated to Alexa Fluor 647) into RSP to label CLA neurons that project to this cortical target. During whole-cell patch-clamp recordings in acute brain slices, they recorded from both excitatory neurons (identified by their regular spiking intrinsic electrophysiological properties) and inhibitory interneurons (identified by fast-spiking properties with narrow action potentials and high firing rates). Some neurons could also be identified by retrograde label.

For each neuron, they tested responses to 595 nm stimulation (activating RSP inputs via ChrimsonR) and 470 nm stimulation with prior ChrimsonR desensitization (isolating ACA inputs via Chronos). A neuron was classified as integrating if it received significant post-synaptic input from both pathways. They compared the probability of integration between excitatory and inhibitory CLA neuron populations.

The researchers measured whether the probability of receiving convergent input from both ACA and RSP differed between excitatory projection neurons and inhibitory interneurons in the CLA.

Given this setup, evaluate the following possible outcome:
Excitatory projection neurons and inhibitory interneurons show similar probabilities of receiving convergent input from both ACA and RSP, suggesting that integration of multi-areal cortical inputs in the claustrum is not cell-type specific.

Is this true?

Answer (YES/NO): NO